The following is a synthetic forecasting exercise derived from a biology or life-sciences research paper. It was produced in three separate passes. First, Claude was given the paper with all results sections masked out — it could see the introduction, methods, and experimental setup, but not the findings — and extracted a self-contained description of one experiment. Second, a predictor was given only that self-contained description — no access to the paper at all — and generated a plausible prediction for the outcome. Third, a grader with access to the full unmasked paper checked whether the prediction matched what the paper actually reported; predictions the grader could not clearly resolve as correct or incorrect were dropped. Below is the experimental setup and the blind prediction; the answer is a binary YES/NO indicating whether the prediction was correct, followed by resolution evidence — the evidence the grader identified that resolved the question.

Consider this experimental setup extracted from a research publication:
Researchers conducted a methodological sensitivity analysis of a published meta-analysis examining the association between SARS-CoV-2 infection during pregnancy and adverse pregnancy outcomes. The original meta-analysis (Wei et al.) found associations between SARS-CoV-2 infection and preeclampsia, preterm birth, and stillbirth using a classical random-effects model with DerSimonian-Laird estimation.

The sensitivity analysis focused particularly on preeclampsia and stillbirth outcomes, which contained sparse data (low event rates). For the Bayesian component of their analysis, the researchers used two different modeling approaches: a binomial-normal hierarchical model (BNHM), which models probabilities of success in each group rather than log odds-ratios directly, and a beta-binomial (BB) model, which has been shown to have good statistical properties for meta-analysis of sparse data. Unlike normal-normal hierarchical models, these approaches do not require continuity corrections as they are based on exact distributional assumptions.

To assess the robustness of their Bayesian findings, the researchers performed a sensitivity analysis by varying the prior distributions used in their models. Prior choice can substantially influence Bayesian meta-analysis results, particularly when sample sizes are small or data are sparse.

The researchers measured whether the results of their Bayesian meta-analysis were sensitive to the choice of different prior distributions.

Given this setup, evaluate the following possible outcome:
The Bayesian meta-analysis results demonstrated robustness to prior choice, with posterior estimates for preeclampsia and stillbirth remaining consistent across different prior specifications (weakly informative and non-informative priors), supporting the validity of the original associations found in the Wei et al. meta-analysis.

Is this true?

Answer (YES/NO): NO